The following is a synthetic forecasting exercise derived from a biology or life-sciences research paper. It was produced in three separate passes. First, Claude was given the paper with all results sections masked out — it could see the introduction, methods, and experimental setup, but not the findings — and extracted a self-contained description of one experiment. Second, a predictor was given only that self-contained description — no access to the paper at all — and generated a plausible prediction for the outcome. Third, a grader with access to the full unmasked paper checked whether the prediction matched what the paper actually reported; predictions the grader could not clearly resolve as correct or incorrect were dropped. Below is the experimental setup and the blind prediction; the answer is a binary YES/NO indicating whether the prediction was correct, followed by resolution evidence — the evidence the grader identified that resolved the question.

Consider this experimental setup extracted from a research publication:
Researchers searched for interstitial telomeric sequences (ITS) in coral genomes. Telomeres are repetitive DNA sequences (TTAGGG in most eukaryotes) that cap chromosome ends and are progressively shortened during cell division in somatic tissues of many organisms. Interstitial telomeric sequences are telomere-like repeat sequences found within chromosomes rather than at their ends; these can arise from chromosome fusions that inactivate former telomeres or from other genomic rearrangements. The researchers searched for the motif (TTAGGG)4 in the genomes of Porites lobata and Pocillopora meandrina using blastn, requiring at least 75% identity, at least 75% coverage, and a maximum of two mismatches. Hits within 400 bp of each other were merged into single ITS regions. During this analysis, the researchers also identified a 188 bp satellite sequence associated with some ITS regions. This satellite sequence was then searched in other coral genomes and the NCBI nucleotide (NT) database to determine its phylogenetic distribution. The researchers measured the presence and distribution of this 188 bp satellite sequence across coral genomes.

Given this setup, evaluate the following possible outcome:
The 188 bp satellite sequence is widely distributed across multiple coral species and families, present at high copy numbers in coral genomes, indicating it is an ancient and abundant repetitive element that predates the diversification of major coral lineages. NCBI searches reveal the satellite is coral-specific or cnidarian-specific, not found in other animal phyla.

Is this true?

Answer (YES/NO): NO